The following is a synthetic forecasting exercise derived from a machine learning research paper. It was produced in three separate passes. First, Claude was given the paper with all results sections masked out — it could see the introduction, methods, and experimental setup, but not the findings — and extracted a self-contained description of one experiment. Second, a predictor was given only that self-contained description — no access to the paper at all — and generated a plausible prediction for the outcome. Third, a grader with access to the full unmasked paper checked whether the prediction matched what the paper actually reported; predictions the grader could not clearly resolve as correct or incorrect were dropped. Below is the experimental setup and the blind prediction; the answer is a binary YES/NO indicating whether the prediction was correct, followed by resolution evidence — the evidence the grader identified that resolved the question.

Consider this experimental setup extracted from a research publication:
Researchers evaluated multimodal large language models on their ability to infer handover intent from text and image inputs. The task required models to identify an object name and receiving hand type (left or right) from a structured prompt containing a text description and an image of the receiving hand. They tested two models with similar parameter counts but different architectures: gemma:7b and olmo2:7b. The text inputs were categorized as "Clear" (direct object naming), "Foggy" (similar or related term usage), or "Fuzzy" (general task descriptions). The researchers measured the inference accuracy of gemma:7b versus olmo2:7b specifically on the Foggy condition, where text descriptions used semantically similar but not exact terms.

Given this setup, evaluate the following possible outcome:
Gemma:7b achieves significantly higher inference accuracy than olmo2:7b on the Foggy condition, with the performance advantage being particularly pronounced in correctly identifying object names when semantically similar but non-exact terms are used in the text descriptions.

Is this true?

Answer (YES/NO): NO